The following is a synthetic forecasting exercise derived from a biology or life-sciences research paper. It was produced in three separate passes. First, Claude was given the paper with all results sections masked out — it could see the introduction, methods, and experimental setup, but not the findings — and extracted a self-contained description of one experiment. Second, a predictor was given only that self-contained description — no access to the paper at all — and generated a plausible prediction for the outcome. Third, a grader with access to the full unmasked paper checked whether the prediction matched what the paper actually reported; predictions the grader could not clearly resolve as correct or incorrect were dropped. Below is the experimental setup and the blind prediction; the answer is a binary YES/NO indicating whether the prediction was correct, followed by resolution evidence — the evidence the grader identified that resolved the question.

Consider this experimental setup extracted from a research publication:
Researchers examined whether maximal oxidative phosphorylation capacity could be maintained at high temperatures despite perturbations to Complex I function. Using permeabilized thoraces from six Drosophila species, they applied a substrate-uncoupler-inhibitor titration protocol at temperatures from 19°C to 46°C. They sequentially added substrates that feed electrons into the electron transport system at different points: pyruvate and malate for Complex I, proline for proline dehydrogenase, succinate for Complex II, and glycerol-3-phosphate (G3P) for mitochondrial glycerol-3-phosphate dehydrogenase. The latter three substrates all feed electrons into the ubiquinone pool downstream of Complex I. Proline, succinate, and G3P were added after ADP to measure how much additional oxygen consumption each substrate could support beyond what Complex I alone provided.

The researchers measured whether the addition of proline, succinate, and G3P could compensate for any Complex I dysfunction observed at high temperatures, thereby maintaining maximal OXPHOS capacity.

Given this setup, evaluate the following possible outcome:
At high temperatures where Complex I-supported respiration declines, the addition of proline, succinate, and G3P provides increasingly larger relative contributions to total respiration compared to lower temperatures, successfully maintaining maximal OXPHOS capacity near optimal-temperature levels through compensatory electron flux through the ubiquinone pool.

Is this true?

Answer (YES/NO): YES